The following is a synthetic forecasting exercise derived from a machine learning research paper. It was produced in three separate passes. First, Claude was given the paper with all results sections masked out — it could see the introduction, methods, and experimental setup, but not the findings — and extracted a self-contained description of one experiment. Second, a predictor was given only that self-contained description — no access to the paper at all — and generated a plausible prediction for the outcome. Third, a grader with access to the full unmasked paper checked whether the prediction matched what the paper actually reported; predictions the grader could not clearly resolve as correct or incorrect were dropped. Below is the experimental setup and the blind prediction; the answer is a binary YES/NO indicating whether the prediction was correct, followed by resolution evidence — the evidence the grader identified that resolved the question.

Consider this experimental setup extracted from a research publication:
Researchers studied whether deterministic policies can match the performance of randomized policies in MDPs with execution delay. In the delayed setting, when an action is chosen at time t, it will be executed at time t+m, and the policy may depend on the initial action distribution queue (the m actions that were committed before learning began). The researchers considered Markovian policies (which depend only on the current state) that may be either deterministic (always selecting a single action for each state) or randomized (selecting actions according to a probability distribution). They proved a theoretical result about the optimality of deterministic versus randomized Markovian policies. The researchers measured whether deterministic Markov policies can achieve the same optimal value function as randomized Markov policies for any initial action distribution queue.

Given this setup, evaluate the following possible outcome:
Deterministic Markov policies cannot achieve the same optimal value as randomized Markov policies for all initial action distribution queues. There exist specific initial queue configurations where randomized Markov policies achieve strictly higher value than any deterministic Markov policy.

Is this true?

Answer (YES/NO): NO